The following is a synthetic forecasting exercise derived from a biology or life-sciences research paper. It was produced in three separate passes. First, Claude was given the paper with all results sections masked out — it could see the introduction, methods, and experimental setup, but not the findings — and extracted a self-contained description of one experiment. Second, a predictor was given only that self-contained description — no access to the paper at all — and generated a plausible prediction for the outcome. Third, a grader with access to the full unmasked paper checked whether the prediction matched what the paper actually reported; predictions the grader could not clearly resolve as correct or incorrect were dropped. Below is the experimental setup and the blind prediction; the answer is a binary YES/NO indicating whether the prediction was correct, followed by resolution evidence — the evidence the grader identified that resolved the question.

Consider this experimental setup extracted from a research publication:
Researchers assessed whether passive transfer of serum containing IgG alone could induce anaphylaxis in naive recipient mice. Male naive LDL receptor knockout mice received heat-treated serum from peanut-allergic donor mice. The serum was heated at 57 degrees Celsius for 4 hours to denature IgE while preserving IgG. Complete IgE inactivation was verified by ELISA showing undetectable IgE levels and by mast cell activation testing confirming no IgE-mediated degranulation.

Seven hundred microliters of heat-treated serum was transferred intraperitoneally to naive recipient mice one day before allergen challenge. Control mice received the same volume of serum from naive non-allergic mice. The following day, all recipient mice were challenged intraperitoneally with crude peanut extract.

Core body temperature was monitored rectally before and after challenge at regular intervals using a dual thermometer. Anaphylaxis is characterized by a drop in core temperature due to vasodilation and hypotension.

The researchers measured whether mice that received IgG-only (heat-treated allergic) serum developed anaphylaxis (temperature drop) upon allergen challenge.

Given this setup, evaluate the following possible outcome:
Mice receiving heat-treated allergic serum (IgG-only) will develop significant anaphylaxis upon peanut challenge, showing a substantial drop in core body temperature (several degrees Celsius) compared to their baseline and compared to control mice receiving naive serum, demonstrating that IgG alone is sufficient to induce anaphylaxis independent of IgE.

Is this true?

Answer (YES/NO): YES